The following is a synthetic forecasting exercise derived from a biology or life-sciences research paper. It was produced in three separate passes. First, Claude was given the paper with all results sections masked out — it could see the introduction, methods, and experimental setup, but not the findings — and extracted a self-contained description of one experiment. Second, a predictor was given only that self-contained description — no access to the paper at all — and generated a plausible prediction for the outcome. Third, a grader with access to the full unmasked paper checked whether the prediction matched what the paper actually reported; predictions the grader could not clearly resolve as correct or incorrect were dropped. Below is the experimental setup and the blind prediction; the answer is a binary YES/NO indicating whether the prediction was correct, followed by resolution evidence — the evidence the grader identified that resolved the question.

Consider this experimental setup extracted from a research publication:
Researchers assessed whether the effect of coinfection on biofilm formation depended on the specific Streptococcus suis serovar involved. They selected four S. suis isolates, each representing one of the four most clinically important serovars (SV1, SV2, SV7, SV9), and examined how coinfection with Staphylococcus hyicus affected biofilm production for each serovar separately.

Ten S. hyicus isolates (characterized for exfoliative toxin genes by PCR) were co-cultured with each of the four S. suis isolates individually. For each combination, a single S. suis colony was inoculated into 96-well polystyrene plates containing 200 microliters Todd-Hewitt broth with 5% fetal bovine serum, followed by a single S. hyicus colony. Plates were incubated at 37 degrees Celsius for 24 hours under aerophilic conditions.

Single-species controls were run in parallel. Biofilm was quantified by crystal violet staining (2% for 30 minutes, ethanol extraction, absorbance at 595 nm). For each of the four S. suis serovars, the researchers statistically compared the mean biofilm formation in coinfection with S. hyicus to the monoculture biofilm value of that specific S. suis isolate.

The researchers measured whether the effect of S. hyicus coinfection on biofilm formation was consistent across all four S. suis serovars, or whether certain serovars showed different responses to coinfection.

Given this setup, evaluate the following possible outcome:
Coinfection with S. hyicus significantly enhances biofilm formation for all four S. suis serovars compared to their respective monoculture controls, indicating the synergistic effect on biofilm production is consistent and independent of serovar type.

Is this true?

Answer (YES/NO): NO